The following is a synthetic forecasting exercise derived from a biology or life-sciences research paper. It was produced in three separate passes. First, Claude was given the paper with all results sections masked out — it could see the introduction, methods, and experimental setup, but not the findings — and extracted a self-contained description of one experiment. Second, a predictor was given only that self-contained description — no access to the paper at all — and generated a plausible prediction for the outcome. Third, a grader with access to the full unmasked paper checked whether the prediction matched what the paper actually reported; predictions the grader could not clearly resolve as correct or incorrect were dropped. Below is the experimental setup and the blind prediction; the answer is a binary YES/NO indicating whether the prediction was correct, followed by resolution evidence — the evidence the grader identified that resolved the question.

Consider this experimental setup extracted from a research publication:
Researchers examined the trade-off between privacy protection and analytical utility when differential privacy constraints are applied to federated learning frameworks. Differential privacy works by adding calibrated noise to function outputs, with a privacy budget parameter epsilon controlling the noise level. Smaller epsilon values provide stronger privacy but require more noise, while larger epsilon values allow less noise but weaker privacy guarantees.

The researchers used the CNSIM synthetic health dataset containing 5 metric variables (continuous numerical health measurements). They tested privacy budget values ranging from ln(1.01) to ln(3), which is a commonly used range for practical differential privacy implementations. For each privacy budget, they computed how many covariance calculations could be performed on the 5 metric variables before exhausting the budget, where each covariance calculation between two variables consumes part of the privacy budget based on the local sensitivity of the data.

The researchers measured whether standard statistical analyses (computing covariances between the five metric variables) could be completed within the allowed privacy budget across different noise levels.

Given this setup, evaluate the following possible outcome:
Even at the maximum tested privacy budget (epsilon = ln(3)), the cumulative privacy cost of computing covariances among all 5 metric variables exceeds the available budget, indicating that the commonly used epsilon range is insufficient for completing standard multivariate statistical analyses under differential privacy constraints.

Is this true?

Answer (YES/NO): YES